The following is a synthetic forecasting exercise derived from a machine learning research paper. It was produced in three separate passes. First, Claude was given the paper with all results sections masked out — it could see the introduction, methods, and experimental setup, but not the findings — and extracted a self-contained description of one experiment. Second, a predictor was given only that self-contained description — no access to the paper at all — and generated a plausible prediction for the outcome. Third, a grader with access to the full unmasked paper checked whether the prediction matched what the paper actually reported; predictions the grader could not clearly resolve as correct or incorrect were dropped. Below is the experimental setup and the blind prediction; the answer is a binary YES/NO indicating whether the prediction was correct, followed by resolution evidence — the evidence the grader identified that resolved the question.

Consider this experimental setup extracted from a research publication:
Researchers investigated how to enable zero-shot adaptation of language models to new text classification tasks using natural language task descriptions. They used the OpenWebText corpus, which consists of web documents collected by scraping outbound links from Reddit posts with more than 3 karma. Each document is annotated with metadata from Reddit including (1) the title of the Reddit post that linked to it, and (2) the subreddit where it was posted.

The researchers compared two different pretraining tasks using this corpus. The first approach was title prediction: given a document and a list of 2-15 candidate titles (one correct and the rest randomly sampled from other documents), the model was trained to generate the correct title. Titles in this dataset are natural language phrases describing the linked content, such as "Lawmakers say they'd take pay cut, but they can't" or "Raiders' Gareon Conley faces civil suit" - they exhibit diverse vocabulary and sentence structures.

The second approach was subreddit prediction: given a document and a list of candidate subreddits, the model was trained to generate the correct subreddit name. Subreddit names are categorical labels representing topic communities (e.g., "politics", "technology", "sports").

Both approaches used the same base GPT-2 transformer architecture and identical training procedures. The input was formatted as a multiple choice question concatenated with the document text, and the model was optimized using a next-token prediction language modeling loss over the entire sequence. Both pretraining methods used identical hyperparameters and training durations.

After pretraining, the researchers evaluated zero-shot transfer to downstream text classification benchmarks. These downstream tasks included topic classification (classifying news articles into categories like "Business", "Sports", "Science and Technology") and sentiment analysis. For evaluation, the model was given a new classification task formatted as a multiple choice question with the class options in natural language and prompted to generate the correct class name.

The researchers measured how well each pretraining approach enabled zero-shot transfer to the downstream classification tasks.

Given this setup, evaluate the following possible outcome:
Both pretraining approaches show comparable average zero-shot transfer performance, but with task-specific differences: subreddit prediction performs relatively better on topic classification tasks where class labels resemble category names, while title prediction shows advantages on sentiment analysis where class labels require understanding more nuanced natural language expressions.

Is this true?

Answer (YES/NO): NO